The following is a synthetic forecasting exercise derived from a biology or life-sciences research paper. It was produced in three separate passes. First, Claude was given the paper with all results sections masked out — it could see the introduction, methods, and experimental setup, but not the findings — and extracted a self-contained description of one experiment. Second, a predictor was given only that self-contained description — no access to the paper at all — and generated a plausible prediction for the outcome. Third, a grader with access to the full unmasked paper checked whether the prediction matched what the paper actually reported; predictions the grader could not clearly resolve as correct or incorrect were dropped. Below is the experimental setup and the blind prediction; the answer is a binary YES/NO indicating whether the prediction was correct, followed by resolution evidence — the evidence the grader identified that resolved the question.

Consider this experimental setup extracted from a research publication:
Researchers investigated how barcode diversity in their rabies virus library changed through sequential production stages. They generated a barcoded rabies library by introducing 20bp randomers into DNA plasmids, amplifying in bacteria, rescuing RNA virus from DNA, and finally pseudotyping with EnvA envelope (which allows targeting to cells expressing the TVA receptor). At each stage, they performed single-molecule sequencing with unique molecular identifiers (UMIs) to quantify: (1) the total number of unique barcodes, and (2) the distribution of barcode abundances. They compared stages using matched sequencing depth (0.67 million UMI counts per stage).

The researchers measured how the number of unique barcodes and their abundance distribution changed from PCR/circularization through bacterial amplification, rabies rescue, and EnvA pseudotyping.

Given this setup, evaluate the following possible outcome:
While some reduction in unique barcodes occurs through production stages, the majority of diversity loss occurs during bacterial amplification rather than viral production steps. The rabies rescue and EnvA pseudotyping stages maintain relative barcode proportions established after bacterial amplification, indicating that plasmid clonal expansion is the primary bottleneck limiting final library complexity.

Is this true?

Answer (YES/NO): NO